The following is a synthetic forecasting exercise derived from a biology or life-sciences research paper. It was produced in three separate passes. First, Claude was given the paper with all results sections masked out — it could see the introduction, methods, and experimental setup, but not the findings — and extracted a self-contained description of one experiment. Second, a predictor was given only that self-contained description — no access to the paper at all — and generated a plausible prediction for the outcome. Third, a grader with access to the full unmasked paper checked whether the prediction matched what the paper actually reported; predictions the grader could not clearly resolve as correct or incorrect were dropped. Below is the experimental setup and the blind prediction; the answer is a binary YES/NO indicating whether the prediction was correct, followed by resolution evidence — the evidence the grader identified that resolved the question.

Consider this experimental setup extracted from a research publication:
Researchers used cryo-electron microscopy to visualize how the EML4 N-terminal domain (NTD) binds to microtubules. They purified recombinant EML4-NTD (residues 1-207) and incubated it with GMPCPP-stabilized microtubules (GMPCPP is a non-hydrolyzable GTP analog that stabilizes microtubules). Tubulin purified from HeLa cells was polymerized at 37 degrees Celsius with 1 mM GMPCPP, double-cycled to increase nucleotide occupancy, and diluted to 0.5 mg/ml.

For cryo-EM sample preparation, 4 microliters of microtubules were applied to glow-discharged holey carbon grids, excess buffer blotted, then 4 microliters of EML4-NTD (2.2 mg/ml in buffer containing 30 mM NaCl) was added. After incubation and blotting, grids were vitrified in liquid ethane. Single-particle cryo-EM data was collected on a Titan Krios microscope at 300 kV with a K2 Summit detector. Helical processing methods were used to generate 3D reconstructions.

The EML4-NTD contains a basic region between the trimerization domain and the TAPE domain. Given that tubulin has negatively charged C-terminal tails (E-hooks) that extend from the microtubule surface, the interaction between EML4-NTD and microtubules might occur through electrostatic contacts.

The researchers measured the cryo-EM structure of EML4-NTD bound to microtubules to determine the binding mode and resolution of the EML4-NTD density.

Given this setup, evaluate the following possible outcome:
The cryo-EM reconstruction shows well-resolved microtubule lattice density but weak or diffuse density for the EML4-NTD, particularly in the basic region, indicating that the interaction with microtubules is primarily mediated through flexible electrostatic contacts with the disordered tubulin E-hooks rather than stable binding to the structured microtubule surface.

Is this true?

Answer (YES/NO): YES